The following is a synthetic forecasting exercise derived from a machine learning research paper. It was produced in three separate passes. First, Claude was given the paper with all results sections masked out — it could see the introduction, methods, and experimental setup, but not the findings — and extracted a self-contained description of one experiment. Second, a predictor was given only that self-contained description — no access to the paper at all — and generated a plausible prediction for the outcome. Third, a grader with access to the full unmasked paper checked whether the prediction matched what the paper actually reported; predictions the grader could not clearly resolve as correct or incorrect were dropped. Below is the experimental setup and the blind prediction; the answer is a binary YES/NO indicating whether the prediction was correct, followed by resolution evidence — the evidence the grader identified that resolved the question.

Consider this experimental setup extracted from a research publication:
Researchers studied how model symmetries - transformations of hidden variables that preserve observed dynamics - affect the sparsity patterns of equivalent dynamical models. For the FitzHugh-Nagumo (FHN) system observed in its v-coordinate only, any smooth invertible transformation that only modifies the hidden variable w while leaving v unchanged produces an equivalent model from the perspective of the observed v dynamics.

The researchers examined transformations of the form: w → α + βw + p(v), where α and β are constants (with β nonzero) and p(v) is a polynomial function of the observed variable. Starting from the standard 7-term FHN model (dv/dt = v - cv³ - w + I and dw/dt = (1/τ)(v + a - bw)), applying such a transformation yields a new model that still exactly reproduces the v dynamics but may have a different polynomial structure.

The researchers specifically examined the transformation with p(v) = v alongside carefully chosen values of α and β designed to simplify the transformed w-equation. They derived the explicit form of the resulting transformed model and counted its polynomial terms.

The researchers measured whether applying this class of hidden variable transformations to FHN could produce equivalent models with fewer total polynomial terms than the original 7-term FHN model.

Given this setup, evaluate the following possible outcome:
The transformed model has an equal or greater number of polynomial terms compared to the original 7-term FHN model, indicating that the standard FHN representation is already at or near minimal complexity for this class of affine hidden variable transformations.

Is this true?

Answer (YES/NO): NO